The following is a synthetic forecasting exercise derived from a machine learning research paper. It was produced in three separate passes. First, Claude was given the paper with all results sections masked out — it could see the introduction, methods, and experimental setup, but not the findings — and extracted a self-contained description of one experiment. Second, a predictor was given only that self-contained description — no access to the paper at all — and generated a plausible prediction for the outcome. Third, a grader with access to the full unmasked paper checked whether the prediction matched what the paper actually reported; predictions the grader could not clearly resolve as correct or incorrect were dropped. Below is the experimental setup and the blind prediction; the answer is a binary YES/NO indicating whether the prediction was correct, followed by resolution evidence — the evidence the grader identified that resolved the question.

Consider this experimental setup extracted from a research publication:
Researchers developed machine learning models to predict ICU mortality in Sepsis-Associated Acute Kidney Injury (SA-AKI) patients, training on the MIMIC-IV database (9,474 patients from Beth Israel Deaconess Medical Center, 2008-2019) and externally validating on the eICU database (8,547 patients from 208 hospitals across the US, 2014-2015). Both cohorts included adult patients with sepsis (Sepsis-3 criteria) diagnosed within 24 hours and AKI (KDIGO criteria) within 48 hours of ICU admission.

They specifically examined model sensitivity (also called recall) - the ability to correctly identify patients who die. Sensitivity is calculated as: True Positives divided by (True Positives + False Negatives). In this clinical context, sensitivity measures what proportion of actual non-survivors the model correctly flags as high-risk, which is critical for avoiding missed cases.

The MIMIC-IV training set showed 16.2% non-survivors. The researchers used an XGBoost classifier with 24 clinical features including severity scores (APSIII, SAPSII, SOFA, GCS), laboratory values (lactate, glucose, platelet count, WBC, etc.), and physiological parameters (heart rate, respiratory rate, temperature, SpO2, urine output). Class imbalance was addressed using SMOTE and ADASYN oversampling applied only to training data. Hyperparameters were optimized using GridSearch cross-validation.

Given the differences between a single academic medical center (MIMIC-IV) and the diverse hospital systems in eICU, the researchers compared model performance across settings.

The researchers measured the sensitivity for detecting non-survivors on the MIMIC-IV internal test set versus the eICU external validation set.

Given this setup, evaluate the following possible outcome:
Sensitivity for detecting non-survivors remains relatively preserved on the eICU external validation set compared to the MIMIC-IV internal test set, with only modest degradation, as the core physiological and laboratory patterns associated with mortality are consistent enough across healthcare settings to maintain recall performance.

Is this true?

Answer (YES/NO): NO